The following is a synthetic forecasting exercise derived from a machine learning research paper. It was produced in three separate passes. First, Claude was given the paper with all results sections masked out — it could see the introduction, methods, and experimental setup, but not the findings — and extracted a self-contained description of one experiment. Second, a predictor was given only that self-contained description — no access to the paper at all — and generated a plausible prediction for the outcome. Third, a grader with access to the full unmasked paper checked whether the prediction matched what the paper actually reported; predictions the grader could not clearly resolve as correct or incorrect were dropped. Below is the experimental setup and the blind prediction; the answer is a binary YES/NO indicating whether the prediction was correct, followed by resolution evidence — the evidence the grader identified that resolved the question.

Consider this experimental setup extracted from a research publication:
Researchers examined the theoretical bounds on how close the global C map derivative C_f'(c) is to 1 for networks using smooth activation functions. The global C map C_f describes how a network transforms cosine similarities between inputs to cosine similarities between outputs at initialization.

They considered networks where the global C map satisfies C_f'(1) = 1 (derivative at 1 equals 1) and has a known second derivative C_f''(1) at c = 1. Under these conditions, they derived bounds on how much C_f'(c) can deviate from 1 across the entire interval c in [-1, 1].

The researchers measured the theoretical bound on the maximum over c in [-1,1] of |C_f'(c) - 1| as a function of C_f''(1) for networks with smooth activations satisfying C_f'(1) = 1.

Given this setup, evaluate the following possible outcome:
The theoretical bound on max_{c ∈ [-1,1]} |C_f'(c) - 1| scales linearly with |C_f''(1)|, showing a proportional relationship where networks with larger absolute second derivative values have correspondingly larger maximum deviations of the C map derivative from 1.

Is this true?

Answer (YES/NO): YES